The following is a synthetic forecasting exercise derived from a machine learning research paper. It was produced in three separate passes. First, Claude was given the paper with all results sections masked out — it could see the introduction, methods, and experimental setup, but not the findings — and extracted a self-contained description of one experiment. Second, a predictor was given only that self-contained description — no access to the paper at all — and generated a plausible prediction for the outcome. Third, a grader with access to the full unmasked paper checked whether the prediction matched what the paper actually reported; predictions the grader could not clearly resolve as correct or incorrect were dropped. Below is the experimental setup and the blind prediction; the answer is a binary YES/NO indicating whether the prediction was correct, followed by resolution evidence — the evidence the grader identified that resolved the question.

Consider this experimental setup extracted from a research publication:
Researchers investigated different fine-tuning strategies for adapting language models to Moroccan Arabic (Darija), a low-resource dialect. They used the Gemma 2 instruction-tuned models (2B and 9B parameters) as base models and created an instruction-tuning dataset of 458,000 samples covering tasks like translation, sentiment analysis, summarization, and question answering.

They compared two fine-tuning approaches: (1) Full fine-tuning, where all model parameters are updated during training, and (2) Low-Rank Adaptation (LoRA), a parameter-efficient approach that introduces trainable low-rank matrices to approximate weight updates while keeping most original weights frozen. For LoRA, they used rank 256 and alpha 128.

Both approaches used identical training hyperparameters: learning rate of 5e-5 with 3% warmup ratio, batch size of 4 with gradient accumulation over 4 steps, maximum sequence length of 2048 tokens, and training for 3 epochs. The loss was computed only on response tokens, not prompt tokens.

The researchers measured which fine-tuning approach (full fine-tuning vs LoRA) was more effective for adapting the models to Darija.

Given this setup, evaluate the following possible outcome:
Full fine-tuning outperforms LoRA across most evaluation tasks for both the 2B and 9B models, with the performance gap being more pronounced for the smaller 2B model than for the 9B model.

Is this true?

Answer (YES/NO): NO